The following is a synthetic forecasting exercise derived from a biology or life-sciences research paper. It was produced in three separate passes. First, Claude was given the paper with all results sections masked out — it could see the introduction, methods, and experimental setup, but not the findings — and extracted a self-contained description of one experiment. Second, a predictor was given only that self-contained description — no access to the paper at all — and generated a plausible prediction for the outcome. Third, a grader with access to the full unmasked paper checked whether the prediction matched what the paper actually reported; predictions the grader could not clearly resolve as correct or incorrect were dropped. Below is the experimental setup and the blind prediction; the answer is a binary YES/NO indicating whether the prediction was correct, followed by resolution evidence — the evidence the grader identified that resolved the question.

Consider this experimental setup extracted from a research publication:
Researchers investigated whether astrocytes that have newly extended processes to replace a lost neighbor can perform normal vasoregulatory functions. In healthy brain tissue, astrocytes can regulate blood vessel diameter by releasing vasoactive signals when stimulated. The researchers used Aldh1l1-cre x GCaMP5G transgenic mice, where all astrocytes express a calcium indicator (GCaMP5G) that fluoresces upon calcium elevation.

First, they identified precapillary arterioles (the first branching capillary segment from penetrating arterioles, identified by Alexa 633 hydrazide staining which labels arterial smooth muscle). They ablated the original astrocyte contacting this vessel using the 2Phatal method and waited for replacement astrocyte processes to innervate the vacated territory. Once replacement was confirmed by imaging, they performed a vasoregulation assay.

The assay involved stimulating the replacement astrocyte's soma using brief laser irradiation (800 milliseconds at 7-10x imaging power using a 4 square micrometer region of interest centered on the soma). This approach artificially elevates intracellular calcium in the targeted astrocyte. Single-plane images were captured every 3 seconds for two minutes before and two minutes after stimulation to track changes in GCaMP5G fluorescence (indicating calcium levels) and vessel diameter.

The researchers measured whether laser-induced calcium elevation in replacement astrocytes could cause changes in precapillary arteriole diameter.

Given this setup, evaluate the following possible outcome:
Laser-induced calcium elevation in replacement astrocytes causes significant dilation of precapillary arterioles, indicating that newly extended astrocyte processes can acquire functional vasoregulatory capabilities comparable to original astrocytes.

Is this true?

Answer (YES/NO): NO